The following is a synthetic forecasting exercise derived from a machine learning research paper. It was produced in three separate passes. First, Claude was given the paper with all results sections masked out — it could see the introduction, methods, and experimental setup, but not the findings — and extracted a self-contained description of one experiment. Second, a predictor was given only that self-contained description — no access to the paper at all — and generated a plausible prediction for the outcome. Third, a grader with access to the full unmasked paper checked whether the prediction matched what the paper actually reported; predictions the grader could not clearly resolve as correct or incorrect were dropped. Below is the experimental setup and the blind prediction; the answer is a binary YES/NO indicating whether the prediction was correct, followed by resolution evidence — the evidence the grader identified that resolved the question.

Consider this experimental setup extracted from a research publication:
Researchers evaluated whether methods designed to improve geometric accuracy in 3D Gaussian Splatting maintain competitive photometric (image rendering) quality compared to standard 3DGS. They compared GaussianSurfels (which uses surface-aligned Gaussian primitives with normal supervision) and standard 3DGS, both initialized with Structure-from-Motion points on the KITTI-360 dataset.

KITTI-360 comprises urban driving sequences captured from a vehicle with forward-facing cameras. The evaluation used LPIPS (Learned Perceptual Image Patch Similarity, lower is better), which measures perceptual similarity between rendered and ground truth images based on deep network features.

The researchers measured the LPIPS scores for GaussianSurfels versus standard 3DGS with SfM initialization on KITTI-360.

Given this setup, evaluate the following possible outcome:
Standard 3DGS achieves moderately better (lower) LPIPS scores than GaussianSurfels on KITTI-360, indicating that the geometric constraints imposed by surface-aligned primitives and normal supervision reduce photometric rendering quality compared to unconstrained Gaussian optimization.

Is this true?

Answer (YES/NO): YES